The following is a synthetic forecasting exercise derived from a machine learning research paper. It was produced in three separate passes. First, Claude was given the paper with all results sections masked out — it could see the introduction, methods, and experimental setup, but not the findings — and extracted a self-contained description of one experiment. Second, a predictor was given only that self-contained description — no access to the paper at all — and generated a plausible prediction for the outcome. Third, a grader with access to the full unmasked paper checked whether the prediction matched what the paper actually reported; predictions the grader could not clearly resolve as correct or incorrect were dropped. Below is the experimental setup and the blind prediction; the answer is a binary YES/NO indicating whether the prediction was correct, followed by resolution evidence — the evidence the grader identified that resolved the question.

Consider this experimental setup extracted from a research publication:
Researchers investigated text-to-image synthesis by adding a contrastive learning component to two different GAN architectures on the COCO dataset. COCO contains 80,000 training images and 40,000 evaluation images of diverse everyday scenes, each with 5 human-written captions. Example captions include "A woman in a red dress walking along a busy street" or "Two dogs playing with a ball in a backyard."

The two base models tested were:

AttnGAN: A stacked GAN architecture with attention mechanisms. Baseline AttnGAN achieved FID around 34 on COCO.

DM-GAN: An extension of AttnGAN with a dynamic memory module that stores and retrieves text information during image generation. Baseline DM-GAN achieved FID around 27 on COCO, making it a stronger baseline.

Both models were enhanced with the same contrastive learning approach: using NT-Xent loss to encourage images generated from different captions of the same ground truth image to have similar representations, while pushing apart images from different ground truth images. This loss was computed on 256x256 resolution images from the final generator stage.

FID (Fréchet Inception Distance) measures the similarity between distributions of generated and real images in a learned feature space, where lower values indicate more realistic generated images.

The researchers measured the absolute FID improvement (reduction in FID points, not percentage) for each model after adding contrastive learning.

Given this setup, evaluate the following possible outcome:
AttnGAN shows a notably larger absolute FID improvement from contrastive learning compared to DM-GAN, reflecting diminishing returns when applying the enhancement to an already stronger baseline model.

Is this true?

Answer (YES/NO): YES